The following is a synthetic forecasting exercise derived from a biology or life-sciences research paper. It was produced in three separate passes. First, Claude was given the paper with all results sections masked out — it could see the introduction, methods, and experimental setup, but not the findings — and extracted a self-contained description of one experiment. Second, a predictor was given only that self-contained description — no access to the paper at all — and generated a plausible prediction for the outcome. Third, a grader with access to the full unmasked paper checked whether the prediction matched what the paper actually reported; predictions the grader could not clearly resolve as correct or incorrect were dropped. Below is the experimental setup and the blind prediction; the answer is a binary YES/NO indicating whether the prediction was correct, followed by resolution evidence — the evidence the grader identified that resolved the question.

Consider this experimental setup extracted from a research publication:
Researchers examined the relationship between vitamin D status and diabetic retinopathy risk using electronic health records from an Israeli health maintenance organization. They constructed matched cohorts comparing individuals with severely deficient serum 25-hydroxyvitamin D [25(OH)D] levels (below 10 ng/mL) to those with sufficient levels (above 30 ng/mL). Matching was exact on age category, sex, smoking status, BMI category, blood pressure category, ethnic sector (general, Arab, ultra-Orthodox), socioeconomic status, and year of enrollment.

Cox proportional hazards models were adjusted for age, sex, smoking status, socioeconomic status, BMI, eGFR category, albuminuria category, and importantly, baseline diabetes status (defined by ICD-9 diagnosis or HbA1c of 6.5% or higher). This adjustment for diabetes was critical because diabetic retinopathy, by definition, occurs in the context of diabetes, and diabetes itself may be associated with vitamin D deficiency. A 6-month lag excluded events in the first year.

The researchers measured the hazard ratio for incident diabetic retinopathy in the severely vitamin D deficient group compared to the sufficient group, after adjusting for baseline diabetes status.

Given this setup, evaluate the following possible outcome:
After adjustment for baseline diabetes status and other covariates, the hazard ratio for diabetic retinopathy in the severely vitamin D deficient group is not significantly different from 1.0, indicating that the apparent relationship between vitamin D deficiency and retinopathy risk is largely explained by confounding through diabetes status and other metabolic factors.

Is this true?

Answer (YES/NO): NO